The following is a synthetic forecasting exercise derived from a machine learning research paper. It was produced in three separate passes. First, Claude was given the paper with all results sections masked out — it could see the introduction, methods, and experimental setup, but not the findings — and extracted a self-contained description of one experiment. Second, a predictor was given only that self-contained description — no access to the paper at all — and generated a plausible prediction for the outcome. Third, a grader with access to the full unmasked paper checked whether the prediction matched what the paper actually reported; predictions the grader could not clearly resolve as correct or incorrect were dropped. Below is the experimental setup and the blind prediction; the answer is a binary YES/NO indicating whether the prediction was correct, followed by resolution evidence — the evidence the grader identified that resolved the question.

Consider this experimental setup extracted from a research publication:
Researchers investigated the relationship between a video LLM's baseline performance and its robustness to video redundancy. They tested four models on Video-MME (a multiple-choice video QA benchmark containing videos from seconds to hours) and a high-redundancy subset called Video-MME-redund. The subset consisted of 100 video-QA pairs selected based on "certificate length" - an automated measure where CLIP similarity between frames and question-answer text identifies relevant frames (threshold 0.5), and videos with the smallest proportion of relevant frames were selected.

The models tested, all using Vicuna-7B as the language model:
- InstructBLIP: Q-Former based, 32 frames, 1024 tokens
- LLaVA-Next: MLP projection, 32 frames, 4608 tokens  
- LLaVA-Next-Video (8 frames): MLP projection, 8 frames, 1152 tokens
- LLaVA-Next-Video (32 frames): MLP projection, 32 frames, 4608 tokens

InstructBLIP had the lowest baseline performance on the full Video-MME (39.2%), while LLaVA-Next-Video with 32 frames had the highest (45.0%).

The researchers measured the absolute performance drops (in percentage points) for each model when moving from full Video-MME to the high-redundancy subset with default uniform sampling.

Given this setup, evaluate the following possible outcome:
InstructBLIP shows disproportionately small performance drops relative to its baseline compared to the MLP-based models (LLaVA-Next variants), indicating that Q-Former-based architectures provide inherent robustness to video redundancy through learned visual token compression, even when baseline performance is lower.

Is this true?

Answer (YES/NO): YES